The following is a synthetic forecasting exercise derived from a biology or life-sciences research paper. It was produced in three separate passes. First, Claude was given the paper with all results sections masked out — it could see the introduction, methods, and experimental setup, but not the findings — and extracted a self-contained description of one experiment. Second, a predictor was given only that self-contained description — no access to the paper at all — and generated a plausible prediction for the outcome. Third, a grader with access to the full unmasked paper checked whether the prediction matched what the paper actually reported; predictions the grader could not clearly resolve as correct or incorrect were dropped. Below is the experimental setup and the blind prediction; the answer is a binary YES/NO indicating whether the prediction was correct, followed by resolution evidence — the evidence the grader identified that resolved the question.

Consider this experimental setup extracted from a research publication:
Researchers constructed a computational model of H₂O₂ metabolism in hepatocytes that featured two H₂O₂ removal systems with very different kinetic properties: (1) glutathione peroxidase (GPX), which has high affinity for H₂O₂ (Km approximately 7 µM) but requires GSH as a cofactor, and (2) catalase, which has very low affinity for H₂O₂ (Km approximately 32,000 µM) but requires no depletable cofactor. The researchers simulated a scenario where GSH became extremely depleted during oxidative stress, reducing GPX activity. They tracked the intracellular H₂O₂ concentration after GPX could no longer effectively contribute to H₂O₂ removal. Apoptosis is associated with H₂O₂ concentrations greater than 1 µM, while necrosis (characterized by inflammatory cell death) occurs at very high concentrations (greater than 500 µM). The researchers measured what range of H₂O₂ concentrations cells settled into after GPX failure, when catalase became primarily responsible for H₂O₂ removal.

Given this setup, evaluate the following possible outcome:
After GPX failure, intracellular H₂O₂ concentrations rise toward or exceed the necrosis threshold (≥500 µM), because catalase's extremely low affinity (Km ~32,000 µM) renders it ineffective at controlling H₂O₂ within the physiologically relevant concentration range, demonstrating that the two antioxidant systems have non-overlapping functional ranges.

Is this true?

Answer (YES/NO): NO